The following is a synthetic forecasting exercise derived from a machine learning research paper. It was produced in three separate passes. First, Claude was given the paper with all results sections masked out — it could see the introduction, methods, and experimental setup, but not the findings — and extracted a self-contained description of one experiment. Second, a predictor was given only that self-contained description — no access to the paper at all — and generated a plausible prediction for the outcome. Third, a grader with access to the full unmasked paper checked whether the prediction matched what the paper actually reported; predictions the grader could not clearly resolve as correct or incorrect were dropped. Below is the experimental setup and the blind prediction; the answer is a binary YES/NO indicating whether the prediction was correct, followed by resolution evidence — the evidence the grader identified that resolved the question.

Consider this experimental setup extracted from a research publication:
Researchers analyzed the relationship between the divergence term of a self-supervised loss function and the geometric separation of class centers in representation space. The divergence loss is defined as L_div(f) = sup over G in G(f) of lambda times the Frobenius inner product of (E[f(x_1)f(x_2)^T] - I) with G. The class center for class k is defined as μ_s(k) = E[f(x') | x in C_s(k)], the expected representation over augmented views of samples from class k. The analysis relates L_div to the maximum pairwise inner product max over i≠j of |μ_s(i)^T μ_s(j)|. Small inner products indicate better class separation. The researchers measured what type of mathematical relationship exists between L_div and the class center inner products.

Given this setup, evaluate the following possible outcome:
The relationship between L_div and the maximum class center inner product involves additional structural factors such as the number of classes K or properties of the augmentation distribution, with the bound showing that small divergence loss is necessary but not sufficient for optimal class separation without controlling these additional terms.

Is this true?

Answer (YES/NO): YES